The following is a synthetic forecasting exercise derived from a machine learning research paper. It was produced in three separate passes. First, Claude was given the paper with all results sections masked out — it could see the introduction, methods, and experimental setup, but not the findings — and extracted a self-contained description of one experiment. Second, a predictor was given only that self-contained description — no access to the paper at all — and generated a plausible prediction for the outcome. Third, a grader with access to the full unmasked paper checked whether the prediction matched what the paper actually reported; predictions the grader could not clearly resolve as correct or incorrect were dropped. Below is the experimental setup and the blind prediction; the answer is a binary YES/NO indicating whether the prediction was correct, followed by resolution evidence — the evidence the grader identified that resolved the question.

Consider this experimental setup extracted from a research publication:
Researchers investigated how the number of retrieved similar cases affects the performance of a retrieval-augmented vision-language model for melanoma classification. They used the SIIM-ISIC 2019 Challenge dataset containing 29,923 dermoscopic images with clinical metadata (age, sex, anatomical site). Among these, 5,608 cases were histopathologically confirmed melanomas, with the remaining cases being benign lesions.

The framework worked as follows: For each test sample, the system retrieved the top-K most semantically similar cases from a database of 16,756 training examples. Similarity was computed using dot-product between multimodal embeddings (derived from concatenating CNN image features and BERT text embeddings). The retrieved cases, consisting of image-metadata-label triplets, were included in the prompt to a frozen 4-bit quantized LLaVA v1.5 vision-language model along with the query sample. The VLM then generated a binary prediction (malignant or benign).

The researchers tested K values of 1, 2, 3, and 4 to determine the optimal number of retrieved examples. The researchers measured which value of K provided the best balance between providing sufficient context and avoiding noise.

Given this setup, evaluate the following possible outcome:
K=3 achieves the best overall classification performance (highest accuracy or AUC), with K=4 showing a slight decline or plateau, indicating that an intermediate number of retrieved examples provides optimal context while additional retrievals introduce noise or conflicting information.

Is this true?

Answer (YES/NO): NO